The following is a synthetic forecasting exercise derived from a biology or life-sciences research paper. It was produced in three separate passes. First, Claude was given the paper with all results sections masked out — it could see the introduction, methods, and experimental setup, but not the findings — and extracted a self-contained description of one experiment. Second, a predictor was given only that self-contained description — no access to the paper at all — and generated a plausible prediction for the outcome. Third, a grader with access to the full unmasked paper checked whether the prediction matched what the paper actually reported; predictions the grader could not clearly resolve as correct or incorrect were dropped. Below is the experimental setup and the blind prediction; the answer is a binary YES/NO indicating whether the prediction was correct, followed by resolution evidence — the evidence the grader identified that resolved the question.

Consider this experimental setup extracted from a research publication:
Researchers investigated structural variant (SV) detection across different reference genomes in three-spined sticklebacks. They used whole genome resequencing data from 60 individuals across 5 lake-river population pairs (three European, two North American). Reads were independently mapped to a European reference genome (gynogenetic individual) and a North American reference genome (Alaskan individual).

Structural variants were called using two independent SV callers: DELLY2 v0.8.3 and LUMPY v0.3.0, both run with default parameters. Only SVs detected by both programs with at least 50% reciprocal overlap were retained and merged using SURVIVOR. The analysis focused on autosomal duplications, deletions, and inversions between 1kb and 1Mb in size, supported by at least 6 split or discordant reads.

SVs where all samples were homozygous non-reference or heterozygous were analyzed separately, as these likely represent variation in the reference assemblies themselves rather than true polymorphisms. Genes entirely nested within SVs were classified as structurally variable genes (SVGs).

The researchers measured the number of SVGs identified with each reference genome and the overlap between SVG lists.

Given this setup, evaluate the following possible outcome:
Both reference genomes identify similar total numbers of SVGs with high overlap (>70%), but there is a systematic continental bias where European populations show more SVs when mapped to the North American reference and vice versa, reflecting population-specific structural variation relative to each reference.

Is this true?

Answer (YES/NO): NO